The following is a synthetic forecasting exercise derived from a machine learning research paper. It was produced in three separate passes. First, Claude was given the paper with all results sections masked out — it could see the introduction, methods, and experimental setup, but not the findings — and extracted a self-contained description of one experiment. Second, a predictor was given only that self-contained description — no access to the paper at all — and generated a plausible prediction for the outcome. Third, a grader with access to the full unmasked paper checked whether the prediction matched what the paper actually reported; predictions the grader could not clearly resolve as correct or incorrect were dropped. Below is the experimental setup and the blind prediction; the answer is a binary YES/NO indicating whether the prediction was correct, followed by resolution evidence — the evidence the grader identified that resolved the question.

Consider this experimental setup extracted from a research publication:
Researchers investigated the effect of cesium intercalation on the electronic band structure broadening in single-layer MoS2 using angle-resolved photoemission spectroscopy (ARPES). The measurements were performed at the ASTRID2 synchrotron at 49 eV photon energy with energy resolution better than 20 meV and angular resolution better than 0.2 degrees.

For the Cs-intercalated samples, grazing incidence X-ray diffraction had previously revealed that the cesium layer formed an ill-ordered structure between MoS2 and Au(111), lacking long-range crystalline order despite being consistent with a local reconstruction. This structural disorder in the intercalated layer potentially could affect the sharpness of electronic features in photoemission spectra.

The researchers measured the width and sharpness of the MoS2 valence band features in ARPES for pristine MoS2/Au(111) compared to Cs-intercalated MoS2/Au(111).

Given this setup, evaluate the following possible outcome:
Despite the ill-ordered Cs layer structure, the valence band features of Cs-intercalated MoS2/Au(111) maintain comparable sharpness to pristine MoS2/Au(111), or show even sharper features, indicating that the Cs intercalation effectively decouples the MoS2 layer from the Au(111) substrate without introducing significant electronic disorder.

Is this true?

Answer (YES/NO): NO